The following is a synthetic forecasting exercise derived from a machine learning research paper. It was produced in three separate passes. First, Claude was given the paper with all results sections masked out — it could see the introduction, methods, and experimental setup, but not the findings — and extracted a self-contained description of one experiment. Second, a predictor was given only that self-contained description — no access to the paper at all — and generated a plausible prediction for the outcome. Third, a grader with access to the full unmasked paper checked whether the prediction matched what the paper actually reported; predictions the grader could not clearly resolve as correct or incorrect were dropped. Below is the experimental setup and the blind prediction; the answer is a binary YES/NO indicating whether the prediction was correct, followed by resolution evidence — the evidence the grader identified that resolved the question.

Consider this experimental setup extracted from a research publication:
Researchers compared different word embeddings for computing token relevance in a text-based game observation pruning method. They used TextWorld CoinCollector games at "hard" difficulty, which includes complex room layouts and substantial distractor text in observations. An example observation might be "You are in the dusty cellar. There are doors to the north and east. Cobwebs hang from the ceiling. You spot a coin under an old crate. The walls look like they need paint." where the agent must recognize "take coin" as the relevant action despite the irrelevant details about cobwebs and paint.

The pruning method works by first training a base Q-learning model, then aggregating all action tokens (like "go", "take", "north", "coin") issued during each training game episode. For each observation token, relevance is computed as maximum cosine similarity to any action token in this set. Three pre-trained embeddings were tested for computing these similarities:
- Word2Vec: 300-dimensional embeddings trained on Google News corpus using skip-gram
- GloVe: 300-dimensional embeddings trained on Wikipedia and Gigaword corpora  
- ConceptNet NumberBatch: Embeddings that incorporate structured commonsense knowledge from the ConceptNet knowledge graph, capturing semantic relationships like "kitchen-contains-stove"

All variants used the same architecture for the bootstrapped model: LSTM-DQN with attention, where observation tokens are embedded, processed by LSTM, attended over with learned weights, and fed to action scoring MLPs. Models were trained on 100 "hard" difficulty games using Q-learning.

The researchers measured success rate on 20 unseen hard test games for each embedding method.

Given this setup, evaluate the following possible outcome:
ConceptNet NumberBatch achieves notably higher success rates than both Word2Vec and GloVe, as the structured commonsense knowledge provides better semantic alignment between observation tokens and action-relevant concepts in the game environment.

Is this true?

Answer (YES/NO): NO